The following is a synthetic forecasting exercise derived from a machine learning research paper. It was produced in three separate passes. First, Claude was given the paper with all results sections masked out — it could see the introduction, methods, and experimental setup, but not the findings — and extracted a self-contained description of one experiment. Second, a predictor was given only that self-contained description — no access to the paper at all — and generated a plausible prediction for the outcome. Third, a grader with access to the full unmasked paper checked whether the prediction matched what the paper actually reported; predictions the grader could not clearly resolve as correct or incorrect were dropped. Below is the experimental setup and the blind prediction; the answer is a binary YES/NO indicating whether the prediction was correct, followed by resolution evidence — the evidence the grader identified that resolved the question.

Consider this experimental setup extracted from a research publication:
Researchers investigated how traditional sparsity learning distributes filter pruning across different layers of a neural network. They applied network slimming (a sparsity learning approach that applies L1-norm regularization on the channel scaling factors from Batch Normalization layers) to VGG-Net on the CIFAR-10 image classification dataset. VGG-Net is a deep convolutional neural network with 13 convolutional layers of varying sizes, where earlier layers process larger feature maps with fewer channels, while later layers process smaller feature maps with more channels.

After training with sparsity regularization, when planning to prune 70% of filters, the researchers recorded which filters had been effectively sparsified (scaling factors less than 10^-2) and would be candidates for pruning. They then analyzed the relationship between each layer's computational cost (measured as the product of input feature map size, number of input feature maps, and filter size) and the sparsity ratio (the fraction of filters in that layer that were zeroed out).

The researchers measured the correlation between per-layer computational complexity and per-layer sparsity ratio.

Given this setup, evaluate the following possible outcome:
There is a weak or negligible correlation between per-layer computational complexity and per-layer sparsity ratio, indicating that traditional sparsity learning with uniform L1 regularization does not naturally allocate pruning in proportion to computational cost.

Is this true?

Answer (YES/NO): NO